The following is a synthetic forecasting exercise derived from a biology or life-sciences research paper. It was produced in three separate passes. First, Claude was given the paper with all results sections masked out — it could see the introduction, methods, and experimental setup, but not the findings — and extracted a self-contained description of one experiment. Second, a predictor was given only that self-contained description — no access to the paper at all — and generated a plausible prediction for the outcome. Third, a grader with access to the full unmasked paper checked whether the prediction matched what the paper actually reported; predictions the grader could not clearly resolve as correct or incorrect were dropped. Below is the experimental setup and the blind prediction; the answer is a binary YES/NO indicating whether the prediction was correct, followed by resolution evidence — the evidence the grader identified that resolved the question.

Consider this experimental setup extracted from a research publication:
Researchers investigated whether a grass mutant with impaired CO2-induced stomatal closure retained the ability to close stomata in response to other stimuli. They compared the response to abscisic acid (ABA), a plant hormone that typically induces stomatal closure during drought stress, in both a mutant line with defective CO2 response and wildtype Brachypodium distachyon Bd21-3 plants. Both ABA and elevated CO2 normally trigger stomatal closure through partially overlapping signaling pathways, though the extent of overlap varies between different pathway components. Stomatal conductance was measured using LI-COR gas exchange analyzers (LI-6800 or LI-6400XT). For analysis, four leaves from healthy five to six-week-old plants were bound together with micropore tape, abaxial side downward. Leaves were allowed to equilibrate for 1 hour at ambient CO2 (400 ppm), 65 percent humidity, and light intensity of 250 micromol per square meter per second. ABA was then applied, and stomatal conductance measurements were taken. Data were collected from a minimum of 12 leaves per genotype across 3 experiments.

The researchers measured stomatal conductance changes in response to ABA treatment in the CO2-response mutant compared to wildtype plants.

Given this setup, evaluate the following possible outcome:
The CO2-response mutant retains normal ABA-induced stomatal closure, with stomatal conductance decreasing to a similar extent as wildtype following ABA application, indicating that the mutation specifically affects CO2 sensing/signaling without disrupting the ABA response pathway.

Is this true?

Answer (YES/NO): YES